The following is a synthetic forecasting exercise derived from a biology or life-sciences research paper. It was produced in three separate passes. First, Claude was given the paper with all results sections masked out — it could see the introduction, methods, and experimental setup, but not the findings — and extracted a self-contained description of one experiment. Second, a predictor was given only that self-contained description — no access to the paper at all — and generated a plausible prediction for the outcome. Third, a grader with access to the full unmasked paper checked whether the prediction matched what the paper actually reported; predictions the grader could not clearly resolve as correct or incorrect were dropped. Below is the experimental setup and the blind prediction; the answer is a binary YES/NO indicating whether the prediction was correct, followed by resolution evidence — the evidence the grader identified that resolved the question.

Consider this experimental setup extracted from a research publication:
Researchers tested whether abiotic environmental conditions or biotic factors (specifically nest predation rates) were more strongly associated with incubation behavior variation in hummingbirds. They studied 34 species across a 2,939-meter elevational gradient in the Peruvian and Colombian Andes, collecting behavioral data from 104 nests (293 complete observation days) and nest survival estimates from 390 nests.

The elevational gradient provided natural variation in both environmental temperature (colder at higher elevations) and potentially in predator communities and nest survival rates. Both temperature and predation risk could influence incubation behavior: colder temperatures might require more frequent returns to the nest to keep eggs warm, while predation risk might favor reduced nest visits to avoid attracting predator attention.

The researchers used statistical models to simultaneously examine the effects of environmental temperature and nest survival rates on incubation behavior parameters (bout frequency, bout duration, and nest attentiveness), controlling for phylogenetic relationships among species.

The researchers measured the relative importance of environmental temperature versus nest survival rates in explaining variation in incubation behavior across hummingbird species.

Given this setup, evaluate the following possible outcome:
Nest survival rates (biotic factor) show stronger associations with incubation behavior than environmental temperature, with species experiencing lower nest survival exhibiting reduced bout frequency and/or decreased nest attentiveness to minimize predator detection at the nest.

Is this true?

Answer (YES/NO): NO